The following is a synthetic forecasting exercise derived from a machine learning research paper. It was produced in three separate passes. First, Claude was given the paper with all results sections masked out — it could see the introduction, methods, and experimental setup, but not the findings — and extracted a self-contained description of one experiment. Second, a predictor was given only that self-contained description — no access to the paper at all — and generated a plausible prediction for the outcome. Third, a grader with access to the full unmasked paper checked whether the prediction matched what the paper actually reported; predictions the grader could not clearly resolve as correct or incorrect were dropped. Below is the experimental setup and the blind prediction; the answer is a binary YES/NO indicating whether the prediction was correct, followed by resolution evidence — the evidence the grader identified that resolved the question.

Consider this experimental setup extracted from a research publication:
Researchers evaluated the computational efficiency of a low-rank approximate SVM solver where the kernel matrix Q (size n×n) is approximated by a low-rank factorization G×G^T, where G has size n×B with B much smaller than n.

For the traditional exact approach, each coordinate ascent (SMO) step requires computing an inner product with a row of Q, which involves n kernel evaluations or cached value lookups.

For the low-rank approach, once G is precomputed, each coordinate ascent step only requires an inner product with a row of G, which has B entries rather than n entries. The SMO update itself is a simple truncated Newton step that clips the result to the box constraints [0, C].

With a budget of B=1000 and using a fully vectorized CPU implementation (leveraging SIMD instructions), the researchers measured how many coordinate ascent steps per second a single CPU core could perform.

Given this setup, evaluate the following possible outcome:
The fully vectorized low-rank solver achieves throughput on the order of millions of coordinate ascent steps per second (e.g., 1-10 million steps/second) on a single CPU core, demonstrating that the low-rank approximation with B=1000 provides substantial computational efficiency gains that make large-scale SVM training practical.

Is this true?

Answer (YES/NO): YES